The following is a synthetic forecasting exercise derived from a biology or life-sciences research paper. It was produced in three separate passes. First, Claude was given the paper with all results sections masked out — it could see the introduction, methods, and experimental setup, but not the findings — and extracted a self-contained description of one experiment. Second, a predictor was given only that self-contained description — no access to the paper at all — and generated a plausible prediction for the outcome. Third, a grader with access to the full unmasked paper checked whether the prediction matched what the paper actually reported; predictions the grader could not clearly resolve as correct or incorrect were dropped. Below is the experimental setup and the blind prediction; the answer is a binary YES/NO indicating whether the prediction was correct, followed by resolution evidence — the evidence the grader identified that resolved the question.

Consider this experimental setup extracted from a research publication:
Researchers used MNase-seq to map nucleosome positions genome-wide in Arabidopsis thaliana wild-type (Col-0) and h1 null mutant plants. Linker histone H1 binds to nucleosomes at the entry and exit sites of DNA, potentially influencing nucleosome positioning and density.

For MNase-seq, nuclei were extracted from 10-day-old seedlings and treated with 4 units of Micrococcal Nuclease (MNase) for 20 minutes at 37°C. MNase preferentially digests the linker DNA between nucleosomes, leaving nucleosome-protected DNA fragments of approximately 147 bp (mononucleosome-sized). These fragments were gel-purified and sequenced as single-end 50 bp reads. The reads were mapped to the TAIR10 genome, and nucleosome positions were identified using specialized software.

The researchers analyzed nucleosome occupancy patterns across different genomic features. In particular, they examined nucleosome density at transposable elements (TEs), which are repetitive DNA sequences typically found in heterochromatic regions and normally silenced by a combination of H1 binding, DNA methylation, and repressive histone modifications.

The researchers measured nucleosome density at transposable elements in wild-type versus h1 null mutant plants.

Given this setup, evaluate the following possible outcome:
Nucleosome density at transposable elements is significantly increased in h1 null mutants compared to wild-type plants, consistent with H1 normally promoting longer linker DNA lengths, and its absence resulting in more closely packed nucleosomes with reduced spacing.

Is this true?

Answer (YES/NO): NO